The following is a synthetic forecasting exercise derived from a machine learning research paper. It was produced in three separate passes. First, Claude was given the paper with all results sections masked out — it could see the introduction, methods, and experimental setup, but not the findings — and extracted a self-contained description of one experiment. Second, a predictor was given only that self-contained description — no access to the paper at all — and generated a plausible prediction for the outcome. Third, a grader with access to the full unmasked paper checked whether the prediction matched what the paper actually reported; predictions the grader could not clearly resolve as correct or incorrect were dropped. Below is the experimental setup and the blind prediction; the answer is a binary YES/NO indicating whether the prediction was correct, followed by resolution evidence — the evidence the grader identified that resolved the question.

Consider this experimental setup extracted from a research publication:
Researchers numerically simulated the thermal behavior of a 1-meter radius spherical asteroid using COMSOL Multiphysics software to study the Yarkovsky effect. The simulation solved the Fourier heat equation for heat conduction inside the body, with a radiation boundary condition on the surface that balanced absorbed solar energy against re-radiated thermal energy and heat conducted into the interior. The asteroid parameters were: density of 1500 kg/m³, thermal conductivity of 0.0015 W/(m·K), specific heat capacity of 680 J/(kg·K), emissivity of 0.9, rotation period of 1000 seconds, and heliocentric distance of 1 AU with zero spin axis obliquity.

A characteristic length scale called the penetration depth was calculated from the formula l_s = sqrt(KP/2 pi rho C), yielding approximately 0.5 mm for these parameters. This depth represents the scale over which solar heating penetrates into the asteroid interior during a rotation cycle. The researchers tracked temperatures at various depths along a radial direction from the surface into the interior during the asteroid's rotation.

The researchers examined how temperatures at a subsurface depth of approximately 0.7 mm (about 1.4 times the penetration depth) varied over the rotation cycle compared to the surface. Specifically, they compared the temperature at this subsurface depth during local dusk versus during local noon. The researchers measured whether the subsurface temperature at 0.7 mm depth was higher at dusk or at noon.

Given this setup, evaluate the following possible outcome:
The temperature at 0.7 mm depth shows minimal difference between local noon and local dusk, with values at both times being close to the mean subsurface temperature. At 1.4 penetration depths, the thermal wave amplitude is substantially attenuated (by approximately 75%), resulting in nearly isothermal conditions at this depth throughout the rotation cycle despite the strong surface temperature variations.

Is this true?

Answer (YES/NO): NO